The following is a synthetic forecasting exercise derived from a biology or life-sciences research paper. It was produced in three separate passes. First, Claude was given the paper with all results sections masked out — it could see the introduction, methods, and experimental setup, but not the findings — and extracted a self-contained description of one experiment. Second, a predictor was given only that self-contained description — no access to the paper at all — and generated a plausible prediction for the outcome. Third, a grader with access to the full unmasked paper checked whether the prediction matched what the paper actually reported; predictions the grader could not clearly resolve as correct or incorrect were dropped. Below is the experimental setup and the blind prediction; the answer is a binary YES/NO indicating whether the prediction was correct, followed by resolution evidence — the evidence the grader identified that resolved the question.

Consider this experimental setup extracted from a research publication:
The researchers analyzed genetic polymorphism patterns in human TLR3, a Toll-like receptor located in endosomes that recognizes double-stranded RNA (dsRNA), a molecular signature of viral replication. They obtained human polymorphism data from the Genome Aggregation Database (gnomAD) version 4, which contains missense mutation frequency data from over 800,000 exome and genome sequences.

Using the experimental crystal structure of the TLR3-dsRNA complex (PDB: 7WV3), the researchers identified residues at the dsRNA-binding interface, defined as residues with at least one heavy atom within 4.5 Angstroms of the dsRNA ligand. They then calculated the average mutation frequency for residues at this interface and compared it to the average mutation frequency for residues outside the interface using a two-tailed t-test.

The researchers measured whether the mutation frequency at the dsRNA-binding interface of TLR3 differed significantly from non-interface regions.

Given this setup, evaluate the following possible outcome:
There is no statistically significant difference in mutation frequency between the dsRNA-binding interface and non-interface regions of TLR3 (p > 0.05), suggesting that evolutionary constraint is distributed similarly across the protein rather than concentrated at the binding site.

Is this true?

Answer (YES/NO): NO